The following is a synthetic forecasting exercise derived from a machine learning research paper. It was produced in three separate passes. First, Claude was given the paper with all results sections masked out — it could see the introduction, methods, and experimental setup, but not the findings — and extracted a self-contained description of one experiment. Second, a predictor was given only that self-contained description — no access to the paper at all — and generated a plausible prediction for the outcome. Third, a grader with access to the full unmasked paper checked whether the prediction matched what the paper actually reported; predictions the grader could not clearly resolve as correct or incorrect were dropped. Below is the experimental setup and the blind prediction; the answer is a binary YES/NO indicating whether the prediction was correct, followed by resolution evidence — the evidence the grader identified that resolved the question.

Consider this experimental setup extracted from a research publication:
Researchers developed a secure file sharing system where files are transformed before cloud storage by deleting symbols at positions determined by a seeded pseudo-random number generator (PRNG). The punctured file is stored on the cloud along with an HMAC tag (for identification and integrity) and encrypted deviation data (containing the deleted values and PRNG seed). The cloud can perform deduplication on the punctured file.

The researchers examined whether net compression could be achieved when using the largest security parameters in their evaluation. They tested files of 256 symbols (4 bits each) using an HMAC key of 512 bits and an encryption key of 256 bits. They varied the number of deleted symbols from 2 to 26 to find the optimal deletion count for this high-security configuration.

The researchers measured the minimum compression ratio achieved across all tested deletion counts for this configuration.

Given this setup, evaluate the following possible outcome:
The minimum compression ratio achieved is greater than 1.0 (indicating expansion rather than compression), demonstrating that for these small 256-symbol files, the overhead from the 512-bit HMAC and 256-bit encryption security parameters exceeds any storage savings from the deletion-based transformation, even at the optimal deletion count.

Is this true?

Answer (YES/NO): YES